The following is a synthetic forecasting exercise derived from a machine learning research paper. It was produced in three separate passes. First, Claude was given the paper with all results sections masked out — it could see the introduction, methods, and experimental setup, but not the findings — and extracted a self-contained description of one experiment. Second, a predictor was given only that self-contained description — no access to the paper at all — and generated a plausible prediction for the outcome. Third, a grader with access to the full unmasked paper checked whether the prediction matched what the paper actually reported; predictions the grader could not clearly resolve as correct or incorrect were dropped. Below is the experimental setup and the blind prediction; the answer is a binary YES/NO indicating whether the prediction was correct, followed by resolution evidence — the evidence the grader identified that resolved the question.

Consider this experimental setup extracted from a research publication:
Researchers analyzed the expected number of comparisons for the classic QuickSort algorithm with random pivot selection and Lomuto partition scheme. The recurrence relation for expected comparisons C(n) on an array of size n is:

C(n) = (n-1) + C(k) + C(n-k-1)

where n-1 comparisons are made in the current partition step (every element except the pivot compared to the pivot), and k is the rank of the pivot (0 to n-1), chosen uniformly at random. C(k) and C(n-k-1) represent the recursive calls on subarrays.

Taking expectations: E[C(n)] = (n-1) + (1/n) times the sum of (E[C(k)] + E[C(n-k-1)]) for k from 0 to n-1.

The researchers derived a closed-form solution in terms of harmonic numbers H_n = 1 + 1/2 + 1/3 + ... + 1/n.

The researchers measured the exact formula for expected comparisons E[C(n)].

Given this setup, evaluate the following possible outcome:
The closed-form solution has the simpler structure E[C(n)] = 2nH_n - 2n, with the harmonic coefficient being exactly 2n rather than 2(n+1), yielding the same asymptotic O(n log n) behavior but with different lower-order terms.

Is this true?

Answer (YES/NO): NO